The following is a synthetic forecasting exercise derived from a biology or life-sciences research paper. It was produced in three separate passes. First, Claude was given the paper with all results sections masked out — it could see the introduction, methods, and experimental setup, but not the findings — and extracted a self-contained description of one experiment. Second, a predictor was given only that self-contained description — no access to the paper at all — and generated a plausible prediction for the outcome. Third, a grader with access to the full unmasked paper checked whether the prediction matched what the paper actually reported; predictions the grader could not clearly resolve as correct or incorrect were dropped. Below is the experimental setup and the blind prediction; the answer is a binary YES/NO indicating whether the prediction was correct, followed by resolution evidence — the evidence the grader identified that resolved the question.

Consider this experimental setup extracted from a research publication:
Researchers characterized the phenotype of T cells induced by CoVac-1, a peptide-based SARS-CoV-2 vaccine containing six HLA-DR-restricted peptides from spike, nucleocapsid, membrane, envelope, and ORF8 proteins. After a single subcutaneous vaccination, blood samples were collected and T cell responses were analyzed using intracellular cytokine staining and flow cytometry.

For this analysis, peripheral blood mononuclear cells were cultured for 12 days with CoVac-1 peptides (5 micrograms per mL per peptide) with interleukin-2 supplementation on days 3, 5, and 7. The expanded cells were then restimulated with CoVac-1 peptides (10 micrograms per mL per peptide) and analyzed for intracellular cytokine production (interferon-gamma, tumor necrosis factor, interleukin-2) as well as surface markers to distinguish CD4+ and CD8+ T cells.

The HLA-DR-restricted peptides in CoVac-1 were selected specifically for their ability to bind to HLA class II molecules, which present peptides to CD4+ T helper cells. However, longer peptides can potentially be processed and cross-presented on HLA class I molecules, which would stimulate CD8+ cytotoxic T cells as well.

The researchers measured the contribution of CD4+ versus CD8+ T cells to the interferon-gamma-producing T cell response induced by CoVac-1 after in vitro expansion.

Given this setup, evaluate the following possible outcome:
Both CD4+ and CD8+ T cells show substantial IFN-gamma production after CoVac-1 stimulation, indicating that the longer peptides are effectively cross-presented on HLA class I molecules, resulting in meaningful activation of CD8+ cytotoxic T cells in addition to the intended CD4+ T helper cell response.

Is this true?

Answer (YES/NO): YES